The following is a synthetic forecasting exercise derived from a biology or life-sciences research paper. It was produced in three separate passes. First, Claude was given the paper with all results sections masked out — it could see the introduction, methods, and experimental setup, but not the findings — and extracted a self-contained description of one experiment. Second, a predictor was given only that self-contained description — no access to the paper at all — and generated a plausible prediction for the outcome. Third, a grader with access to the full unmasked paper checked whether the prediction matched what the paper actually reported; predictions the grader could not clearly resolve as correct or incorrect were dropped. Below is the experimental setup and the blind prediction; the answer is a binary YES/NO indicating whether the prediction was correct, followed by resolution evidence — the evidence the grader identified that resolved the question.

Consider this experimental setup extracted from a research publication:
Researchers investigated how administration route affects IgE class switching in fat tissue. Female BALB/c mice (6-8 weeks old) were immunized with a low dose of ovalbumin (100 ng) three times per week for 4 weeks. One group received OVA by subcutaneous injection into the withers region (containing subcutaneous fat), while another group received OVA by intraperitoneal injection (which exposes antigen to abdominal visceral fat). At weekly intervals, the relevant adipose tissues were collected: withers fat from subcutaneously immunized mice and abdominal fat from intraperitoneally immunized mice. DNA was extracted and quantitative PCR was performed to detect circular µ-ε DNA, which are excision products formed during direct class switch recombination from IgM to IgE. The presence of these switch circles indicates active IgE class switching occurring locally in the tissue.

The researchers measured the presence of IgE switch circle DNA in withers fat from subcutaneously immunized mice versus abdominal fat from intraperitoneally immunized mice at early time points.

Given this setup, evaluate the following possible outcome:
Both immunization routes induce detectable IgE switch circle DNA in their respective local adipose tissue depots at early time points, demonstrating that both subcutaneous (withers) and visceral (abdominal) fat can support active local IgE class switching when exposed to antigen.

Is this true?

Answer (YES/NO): NO